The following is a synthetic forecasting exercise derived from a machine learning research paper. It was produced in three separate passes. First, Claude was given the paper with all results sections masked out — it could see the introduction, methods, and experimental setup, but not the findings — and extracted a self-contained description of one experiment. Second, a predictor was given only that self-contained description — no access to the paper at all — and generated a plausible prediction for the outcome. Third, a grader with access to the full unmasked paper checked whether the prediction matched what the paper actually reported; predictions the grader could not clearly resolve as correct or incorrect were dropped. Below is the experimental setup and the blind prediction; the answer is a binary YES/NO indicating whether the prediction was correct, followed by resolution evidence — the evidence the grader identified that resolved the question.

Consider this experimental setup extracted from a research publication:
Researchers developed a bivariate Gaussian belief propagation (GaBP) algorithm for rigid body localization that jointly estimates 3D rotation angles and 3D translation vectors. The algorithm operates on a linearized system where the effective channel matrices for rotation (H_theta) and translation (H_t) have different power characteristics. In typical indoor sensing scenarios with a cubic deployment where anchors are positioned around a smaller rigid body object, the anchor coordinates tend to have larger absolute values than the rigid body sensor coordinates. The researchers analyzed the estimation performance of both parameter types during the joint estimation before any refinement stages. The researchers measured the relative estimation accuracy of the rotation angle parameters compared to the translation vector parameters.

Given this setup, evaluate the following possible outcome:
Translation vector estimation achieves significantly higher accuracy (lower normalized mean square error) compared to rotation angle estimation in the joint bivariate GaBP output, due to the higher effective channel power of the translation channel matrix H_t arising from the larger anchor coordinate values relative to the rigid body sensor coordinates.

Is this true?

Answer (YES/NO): YES